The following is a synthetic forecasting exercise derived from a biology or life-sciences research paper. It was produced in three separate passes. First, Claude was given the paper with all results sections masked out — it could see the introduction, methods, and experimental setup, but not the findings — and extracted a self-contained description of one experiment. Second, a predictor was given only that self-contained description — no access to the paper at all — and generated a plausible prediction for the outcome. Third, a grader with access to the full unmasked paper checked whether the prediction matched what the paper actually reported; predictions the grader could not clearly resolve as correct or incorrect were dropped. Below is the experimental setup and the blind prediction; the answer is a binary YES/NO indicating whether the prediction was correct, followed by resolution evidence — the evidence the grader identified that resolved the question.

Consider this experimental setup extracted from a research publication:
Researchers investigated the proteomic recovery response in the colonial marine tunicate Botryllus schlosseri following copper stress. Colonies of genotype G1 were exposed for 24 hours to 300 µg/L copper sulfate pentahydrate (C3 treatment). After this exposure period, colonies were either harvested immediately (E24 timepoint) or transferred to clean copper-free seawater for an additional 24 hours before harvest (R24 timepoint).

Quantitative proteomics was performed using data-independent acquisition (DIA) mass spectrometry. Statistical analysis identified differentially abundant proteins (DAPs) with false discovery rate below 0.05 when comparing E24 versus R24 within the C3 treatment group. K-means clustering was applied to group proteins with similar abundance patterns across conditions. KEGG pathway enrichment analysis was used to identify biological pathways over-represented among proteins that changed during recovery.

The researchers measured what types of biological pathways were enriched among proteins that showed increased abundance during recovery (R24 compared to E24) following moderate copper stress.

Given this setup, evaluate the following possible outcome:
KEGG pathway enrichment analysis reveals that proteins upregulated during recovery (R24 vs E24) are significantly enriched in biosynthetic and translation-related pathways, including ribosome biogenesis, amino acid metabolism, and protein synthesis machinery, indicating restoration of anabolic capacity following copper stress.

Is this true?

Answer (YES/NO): NO